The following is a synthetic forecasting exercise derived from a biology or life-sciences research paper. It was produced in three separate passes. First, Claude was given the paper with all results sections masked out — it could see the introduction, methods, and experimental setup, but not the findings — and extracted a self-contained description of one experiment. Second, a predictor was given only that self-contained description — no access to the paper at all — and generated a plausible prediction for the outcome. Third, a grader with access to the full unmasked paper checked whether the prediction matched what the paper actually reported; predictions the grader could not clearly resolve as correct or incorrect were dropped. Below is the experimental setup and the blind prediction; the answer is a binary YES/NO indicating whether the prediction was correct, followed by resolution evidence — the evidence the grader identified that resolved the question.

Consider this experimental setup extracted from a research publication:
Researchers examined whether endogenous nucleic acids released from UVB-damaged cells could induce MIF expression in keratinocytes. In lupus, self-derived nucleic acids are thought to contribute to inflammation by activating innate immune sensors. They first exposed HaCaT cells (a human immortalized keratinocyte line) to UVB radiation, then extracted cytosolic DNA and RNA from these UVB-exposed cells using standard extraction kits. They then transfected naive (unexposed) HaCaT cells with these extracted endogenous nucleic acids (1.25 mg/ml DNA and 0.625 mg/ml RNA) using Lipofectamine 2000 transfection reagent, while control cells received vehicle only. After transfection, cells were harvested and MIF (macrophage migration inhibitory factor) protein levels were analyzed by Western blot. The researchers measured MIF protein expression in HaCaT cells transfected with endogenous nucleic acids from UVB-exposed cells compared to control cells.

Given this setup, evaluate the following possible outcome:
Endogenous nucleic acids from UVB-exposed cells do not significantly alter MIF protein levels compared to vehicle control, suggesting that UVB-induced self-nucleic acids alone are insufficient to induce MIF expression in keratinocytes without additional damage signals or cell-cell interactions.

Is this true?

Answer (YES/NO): NO